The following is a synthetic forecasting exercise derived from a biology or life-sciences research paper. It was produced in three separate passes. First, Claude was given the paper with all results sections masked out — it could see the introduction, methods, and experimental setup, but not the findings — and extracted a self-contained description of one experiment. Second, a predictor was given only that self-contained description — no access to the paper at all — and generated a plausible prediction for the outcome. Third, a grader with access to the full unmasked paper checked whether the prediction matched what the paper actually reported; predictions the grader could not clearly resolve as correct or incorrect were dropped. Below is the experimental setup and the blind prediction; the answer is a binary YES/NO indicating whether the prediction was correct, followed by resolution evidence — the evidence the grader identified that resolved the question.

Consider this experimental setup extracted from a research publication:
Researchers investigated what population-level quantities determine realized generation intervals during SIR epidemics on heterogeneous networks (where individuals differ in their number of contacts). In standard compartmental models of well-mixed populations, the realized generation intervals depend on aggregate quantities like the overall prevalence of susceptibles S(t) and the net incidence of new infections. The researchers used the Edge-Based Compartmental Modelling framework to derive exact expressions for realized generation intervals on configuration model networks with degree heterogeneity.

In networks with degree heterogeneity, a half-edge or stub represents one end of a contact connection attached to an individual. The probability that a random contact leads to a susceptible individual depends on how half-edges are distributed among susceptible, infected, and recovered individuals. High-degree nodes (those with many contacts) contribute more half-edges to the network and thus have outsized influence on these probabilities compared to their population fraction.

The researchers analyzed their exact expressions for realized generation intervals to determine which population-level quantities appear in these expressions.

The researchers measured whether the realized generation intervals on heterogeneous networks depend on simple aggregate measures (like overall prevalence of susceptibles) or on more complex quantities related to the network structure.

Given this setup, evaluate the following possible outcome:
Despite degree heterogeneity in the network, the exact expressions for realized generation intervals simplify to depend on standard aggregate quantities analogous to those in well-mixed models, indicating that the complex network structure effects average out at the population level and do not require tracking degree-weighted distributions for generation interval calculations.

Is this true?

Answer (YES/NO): NO